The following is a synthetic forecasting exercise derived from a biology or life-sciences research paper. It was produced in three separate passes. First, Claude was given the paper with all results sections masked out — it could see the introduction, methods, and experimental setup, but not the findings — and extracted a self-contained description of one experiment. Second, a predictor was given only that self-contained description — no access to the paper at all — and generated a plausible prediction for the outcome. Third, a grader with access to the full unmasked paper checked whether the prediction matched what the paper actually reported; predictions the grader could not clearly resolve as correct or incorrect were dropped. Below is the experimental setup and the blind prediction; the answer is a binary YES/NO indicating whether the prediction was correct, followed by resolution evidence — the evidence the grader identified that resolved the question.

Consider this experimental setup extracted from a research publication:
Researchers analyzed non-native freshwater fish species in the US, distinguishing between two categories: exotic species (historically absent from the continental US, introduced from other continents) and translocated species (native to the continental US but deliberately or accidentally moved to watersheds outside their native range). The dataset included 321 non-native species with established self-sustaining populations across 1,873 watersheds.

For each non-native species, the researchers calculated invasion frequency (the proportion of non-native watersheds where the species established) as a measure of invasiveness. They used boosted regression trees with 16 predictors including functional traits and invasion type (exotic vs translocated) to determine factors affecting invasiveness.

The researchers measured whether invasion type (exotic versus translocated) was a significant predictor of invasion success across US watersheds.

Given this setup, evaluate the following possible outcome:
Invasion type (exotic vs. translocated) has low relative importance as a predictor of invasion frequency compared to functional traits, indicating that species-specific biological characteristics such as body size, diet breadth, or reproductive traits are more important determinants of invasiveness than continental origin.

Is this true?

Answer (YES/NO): YES